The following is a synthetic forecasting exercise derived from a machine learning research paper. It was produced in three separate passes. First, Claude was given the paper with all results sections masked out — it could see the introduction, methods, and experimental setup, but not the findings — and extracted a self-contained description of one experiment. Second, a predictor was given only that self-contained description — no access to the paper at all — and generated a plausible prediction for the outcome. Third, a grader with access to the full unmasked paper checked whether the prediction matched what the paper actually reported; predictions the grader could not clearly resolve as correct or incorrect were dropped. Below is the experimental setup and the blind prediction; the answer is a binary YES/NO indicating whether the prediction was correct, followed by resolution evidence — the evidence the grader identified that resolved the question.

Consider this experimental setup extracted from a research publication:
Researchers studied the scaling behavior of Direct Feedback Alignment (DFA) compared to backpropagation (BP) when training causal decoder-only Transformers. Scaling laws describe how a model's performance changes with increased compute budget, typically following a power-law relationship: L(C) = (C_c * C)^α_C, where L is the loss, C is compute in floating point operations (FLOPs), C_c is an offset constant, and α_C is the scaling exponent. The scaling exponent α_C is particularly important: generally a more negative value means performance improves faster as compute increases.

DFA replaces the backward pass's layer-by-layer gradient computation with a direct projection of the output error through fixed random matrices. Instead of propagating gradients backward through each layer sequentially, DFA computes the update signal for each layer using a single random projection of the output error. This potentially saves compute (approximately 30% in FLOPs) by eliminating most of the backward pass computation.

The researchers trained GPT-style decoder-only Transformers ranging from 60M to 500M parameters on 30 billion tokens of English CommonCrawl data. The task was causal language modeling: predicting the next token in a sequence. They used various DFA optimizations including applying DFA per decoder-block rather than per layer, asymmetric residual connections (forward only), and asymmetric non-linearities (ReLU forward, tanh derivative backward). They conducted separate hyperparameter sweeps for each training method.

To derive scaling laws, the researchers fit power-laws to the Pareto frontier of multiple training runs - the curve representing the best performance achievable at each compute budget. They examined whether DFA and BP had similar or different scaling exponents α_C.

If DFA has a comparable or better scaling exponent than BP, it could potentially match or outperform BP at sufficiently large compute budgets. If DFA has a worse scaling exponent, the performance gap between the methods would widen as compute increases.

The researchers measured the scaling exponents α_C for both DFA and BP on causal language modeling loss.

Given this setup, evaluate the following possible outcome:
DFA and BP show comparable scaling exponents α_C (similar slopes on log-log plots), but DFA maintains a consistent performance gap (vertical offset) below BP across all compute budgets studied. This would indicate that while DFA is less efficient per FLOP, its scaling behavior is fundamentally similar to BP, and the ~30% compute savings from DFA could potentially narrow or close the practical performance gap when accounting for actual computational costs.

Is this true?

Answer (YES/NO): NO